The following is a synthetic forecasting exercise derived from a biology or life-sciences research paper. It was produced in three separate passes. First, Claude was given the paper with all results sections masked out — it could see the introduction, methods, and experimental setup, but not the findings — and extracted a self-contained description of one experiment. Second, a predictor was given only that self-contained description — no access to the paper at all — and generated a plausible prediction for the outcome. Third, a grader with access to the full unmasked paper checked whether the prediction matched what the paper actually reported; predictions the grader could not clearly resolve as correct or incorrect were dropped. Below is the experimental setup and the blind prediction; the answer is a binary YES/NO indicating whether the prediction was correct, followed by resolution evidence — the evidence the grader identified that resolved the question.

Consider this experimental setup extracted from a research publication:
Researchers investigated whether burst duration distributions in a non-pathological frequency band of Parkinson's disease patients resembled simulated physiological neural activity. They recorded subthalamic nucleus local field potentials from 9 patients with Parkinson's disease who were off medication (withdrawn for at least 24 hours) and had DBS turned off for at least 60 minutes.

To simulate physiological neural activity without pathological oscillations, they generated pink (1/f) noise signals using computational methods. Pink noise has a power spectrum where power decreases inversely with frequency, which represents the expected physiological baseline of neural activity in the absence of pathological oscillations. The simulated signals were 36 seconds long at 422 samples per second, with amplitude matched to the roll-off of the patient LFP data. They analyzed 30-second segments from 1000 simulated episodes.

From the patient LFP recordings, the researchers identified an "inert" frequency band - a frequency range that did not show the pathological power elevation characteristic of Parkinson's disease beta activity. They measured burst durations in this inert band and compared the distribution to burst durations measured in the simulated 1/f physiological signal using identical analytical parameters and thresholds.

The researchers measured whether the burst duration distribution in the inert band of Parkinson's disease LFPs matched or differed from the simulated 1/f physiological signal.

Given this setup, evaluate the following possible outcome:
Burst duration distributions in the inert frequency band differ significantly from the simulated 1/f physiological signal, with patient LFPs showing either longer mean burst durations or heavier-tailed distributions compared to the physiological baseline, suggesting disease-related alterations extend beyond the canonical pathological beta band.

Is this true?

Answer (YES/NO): NO